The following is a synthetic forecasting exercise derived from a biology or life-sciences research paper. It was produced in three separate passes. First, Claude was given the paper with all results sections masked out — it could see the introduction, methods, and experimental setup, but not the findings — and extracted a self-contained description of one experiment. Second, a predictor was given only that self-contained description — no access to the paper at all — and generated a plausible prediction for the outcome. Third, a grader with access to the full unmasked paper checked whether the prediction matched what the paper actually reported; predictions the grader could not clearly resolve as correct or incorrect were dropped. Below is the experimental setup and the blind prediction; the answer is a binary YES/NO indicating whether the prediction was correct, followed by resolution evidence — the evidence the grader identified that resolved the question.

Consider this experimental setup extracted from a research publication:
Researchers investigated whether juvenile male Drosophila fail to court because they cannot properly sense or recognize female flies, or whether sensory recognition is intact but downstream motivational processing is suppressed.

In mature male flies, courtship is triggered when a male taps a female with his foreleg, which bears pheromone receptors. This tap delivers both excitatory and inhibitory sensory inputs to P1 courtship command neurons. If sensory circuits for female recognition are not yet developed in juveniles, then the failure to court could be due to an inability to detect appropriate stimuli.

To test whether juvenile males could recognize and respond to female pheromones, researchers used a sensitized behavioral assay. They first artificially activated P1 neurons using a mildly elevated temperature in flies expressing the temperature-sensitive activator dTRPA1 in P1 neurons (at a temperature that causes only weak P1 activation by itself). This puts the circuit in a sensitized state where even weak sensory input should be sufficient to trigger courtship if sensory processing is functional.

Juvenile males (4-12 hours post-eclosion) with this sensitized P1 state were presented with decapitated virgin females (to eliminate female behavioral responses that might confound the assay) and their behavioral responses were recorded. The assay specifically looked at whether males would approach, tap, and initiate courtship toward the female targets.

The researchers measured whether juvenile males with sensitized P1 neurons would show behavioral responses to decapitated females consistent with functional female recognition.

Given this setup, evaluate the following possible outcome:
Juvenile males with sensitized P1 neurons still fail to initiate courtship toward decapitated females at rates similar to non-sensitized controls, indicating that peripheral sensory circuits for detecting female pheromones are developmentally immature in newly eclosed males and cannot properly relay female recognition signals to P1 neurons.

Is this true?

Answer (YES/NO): NO